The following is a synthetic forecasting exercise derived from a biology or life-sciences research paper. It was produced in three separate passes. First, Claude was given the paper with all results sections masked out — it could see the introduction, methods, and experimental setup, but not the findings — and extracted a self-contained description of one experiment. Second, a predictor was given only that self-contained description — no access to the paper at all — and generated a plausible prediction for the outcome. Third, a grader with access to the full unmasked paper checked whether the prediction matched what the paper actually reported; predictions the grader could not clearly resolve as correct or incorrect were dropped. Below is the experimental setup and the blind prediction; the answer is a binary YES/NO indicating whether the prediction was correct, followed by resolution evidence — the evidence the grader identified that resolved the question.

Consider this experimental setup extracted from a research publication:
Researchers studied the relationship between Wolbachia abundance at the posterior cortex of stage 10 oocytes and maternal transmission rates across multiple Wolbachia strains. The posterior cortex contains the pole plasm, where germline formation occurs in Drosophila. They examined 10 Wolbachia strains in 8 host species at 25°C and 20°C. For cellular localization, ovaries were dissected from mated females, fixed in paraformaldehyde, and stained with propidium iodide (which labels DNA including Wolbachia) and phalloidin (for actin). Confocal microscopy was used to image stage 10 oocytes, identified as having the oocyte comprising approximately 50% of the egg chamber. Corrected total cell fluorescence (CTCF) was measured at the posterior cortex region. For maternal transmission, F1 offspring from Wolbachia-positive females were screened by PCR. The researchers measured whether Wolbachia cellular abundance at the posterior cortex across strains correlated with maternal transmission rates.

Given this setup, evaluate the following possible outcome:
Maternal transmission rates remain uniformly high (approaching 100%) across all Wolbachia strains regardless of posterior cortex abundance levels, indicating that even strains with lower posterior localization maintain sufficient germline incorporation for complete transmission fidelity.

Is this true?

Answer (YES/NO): NO